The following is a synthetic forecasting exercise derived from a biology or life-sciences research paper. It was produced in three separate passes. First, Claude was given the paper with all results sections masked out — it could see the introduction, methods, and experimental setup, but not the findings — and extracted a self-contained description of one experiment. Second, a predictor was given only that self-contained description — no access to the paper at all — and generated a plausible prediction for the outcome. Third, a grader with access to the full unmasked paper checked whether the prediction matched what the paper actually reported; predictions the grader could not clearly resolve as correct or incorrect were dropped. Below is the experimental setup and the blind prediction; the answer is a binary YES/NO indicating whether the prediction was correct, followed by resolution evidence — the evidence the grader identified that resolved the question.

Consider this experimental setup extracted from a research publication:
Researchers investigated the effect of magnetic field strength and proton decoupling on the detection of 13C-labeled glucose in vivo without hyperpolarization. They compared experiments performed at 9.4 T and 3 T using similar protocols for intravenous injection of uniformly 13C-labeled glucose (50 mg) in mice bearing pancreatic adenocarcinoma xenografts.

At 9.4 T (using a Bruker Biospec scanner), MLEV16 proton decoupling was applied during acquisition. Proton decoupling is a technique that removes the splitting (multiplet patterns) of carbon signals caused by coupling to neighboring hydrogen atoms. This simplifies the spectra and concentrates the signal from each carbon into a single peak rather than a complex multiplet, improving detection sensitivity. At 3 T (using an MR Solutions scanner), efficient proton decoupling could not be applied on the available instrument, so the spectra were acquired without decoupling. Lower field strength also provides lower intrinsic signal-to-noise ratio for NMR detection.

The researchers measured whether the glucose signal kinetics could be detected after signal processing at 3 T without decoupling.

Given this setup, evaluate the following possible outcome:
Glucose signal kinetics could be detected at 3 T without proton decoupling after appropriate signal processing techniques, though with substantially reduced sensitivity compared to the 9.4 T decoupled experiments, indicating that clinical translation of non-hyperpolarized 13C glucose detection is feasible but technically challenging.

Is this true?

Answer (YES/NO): YES